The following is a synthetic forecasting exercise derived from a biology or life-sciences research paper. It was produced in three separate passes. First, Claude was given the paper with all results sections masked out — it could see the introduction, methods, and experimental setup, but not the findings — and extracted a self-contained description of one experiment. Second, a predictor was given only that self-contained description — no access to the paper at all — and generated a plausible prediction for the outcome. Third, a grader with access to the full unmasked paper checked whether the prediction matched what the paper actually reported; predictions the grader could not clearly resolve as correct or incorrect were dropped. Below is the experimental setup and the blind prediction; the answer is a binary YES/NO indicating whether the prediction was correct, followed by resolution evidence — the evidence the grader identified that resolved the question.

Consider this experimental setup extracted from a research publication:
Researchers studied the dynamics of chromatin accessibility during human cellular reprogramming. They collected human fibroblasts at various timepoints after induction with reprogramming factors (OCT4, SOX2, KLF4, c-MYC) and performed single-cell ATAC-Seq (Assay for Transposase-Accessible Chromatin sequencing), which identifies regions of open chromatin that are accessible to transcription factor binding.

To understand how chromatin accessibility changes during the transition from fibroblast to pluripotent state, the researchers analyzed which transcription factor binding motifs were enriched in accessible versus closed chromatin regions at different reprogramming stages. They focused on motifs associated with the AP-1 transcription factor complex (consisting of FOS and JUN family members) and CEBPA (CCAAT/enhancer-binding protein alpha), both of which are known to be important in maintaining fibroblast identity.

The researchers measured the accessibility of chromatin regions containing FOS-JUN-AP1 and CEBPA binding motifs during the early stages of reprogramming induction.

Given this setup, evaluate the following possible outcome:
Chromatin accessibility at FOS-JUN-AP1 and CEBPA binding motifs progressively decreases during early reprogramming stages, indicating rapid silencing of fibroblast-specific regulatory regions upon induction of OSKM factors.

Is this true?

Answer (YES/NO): NO